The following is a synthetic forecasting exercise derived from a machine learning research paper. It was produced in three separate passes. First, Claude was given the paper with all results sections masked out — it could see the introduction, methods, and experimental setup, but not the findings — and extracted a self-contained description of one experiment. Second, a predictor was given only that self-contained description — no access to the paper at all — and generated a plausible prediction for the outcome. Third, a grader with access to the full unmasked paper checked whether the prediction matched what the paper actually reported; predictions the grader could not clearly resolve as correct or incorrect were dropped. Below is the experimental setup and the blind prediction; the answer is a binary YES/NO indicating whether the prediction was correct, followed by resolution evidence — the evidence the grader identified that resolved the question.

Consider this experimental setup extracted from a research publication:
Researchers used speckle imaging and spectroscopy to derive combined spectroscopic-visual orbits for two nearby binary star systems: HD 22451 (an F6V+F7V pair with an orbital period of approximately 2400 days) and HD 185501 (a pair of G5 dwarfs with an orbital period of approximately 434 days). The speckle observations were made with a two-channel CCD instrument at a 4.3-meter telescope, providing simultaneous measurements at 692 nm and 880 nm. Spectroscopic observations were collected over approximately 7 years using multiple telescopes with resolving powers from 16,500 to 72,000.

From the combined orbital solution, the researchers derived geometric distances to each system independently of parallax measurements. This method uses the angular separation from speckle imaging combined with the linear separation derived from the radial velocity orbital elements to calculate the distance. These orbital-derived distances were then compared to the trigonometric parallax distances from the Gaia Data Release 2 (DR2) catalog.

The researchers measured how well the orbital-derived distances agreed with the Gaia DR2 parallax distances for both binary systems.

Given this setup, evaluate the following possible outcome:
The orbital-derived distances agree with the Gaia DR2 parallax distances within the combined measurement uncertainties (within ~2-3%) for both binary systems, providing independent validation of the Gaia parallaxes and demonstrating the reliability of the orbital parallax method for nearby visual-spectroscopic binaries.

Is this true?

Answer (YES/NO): NO